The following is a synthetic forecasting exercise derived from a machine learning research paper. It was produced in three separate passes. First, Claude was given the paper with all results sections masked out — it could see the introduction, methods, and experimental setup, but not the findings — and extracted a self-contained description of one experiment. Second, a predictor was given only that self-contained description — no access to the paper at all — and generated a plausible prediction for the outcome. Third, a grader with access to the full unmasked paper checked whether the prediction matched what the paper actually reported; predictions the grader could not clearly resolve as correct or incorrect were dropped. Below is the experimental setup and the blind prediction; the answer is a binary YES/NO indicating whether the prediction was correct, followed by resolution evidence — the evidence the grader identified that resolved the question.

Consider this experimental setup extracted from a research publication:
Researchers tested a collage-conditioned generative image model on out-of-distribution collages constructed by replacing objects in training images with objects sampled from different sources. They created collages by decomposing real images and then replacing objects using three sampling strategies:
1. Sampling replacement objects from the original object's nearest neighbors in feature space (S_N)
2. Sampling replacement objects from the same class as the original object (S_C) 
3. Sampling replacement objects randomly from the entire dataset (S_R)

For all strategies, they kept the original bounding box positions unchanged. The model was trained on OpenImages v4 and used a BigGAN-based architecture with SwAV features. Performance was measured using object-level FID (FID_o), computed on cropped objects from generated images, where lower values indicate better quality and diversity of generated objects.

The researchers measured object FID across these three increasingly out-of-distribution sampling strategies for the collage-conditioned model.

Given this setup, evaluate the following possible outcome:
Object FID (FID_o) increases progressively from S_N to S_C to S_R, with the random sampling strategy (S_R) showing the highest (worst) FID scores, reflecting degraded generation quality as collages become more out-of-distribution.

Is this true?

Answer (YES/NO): YES